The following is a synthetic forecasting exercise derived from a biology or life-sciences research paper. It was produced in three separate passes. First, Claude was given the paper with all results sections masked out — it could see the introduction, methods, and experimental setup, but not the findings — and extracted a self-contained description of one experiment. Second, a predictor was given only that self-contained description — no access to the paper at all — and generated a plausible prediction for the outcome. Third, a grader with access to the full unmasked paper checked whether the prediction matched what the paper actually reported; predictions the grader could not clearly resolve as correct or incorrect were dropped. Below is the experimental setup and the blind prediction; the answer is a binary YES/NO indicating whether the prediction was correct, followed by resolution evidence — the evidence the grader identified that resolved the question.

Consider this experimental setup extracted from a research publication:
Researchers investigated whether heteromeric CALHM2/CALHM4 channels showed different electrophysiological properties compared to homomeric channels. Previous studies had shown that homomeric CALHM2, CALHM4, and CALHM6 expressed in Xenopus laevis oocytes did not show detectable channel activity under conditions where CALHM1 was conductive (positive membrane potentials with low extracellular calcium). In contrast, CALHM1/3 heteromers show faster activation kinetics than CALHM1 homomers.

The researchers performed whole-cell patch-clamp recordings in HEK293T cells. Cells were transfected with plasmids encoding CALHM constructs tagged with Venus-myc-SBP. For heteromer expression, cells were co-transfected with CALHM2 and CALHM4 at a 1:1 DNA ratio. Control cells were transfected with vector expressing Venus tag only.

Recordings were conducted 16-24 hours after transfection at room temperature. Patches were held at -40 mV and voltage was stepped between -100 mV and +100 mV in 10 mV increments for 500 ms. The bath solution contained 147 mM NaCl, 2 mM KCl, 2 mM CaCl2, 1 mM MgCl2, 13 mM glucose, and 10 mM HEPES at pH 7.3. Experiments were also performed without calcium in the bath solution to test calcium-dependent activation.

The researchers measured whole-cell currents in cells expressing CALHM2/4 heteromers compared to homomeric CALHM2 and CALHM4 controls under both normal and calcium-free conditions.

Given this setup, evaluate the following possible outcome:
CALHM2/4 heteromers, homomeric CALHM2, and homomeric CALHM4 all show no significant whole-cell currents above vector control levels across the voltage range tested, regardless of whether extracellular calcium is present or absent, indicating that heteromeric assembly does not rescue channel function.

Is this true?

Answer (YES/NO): YES